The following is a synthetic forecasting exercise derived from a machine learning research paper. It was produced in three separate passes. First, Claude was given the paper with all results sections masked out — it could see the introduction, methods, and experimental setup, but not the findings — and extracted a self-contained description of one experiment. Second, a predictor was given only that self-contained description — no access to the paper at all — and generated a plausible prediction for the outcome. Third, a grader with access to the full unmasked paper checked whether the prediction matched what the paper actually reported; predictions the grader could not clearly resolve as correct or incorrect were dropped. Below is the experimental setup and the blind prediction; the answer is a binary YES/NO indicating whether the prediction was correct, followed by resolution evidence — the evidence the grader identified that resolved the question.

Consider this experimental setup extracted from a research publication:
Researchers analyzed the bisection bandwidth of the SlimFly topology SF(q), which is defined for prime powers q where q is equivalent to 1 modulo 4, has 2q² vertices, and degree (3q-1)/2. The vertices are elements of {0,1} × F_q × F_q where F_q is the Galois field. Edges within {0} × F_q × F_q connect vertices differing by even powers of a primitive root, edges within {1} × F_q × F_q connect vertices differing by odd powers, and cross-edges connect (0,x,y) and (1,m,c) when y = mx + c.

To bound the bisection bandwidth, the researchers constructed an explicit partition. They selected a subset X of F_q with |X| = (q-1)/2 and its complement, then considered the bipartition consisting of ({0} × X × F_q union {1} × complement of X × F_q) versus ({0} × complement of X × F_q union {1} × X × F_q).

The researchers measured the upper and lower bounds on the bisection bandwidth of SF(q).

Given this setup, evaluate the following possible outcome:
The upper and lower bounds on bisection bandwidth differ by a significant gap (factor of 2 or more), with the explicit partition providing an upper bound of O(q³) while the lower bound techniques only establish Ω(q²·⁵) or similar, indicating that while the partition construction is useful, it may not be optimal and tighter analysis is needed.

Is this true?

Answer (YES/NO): NO